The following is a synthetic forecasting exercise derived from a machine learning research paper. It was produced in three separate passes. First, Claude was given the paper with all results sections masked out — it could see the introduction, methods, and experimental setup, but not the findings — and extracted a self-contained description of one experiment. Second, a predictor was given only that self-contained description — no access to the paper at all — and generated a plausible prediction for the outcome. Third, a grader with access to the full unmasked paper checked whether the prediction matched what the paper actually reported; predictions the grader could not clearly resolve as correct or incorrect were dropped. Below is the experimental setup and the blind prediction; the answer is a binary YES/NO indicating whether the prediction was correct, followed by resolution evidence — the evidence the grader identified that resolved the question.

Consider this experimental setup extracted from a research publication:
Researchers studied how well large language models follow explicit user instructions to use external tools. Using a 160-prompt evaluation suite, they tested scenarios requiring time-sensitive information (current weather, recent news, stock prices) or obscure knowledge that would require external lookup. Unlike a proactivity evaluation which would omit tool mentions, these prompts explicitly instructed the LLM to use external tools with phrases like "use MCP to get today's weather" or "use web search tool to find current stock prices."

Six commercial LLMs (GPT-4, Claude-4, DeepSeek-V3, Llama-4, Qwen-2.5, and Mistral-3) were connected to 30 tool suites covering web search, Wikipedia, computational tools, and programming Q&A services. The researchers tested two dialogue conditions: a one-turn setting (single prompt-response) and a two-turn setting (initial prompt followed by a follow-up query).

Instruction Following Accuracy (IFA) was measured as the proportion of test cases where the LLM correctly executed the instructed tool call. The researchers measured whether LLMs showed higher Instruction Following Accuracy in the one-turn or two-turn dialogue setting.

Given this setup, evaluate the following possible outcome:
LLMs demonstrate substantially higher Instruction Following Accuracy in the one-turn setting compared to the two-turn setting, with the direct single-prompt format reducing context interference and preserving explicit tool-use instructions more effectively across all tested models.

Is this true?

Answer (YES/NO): NO